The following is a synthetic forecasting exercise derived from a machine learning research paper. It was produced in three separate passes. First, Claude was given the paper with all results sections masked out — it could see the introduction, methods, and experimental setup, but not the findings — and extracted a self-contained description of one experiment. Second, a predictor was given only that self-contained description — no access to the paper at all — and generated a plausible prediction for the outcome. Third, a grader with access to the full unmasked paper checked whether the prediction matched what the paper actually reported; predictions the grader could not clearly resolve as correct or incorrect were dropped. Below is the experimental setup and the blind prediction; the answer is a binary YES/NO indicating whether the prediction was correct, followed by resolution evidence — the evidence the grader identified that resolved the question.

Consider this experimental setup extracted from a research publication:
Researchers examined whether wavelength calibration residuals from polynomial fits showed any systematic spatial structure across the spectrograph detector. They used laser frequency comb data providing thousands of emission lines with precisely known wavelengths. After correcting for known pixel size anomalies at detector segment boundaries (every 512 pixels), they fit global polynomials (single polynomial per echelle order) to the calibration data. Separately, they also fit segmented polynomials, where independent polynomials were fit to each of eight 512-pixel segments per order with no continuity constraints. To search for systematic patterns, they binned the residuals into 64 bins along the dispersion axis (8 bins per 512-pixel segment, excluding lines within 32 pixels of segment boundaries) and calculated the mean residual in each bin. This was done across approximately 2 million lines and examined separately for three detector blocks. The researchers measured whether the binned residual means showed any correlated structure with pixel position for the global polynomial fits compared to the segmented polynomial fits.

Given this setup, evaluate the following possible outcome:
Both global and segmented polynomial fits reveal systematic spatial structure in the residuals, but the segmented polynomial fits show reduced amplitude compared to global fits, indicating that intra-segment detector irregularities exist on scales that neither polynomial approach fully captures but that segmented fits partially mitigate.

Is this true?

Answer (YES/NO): NO